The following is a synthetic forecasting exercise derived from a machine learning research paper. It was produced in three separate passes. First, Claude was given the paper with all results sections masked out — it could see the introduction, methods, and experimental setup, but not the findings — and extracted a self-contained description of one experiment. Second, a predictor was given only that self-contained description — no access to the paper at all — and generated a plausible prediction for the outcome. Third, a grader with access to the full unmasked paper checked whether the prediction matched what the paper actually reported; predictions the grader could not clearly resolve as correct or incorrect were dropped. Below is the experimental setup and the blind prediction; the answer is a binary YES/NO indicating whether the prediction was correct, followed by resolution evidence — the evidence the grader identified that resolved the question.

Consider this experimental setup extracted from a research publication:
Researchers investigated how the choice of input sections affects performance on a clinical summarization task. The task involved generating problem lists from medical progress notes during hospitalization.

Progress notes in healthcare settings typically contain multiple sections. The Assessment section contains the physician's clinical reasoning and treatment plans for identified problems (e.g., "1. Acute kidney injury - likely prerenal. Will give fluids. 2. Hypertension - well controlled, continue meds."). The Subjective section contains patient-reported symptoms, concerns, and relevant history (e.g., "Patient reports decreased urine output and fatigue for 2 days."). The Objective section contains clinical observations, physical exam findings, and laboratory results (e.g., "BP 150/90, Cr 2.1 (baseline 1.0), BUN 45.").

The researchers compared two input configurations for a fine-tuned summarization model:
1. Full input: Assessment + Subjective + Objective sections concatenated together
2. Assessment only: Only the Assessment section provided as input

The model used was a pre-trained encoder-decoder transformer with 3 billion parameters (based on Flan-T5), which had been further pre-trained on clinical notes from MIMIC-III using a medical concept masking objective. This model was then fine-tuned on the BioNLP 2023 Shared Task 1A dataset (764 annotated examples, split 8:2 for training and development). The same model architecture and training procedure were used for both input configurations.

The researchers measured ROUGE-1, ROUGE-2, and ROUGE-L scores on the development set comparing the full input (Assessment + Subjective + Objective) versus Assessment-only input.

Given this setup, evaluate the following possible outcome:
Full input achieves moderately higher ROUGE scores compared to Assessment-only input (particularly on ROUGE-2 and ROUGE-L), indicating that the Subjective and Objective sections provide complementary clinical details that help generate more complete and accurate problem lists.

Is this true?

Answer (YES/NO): NO